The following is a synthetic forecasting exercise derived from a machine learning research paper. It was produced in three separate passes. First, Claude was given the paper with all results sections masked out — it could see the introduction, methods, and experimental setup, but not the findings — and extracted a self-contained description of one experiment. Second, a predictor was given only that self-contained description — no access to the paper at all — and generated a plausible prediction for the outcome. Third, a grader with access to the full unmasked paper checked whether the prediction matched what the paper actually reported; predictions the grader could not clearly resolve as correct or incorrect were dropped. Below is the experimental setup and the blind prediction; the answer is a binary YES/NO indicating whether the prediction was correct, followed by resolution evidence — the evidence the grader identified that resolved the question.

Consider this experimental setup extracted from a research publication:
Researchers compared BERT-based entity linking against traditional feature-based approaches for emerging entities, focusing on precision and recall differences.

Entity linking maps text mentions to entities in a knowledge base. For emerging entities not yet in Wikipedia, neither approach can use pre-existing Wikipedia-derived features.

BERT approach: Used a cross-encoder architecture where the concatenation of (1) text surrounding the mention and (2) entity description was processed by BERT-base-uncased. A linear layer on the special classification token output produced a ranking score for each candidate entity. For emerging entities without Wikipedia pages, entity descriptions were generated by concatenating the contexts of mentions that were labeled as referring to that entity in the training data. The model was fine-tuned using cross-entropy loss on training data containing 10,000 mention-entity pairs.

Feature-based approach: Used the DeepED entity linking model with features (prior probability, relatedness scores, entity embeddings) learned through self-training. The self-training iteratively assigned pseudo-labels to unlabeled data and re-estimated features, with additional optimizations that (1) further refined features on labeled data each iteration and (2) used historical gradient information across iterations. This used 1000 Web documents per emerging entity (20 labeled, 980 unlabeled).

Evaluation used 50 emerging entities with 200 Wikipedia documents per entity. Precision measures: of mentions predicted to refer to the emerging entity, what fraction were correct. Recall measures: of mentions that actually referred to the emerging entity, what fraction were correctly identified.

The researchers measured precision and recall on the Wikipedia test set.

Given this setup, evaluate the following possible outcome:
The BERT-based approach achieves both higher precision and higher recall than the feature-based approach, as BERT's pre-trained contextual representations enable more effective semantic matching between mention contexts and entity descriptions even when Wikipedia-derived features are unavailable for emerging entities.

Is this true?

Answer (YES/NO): NO